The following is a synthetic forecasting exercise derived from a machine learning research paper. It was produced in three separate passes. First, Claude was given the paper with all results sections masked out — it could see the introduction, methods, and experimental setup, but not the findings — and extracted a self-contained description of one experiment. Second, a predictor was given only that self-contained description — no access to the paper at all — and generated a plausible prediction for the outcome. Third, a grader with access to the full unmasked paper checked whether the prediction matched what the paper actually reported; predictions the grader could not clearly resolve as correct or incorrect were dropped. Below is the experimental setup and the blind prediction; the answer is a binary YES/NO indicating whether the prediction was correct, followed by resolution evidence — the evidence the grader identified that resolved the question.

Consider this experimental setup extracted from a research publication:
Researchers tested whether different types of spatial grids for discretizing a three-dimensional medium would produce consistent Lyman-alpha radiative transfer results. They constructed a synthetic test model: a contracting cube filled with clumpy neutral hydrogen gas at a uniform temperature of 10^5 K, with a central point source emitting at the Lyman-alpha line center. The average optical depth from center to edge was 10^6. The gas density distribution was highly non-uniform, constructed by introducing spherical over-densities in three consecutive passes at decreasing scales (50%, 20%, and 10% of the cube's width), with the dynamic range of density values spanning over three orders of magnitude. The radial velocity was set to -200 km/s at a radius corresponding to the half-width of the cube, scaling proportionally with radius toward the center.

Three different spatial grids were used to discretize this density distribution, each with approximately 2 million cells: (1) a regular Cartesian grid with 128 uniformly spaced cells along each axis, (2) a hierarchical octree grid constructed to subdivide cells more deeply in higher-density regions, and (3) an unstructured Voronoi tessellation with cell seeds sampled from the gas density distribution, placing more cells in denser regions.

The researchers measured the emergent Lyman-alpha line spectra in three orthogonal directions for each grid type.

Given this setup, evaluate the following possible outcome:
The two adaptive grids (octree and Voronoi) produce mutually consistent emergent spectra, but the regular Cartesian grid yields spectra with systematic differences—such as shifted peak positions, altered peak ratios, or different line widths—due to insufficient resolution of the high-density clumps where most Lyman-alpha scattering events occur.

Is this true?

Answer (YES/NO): NO